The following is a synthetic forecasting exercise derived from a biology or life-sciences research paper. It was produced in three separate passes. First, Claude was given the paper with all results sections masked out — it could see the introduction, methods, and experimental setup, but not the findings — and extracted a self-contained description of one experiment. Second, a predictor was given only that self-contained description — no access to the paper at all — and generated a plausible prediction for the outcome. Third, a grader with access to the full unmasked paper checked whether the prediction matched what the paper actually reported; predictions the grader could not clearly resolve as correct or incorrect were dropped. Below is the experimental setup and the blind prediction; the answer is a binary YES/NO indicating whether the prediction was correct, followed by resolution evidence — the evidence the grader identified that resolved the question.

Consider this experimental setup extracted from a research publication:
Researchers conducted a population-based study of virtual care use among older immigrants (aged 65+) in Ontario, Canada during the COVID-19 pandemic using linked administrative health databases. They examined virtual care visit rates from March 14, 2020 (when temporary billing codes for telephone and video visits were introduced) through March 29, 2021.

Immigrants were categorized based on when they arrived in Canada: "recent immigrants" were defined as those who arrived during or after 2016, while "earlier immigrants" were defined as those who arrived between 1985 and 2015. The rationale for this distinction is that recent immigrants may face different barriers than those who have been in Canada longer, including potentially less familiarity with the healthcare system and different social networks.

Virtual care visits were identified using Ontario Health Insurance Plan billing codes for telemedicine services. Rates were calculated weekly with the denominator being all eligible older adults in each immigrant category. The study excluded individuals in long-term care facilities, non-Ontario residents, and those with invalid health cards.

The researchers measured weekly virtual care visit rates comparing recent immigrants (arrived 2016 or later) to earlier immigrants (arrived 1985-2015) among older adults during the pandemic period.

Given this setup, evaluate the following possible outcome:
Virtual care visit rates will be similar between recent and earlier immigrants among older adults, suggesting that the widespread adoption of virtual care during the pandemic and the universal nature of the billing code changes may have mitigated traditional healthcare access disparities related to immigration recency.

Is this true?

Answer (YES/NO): NO